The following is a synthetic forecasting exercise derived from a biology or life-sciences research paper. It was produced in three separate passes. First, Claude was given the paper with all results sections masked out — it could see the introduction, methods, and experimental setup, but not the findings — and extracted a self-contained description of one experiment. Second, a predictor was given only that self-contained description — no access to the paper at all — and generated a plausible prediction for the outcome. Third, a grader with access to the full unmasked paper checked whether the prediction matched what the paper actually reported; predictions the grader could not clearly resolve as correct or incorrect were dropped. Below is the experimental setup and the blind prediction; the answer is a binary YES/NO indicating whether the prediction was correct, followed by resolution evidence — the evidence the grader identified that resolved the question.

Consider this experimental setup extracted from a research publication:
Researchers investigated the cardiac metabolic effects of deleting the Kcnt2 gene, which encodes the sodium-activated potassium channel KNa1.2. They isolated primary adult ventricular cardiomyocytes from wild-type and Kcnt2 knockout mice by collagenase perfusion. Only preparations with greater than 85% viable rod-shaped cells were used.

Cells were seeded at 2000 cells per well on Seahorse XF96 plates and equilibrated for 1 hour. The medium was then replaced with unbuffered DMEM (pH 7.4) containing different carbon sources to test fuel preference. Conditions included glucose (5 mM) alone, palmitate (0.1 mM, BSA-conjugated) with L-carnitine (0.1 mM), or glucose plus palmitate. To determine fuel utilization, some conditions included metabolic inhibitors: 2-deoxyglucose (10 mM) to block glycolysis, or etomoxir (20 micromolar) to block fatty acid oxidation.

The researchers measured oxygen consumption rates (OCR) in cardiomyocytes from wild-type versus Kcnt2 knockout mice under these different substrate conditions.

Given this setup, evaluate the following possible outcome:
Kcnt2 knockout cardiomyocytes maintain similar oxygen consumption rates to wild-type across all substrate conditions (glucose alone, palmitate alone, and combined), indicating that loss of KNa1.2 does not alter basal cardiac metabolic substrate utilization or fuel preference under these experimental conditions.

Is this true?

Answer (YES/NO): NO